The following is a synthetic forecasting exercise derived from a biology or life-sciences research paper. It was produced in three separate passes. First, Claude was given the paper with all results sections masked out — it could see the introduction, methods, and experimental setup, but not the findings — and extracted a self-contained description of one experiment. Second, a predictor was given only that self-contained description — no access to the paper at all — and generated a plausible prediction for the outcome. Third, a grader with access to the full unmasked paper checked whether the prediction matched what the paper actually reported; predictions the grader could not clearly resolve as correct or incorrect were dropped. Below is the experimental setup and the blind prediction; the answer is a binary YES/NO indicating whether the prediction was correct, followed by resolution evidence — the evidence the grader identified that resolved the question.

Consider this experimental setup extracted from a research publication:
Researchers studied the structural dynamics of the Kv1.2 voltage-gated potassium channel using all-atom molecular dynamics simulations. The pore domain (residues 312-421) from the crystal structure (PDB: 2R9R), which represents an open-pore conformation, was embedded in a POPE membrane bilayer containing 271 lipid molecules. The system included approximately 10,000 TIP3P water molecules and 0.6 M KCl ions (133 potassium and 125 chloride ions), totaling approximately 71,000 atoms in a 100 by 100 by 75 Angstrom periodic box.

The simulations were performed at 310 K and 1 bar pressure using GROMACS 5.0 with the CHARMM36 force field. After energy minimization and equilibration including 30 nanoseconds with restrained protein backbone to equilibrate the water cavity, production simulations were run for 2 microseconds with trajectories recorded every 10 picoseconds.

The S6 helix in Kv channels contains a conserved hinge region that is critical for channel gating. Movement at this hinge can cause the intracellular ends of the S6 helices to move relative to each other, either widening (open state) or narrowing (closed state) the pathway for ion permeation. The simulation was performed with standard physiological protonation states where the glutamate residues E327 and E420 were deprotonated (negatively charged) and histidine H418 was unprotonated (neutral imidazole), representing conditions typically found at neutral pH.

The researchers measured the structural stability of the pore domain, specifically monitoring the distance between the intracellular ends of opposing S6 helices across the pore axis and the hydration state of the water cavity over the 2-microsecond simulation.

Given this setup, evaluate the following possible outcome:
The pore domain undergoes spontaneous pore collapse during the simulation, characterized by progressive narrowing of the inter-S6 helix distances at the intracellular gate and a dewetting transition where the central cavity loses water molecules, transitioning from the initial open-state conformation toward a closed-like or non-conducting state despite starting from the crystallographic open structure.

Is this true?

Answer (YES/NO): NO